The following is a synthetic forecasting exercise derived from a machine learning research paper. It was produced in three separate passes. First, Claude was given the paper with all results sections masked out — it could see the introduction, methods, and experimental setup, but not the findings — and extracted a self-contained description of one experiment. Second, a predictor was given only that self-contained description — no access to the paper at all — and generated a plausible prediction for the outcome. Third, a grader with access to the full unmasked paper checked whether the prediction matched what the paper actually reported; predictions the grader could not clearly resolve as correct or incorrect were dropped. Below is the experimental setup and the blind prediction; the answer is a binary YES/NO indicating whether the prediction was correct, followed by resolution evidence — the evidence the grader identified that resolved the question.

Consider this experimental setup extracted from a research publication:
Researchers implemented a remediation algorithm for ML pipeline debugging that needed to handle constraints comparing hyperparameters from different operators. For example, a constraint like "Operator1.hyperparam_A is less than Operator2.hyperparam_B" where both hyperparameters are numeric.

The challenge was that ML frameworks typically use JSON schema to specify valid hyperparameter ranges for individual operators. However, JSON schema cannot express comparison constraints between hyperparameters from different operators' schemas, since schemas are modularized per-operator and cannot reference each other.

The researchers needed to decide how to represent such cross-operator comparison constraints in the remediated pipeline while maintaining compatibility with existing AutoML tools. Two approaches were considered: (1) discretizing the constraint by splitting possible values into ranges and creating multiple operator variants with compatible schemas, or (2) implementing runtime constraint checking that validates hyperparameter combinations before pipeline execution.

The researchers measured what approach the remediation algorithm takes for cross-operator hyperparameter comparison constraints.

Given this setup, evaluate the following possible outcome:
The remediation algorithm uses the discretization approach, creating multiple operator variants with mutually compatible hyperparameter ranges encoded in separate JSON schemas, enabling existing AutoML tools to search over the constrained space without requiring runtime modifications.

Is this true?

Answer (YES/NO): YES